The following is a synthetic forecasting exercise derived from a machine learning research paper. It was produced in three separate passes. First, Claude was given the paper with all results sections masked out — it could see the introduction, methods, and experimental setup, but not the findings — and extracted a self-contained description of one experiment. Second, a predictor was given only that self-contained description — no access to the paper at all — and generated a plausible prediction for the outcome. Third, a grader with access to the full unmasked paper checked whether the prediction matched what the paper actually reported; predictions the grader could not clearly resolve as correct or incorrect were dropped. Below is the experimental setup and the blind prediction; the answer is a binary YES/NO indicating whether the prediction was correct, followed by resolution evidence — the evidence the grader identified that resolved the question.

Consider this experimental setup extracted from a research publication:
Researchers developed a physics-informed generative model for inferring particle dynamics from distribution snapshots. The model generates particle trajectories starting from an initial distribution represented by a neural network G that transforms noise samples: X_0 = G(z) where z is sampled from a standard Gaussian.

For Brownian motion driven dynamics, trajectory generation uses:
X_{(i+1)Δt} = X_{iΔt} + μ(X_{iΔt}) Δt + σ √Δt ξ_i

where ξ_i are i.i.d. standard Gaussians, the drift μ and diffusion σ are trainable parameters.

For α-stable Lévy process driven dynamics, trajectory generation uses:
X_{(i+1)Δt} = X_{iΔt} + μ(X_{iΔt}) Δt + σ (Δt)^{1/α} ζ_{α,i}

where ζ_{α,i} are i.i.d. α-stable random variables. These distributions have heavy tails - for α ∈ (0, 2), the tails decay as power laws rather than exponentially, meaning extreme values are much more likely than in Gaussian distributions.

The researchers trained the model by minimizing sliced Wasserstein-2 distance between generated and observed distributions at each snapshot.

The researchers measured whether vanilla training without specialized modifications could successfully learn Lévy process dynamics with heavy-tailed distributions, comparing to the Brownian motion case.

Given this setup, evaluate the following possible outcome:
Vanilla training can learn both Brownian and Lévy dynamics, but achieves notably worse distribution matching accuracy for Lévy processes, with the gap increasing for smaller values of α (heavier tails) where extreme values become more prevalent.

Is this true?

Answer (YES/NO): NO